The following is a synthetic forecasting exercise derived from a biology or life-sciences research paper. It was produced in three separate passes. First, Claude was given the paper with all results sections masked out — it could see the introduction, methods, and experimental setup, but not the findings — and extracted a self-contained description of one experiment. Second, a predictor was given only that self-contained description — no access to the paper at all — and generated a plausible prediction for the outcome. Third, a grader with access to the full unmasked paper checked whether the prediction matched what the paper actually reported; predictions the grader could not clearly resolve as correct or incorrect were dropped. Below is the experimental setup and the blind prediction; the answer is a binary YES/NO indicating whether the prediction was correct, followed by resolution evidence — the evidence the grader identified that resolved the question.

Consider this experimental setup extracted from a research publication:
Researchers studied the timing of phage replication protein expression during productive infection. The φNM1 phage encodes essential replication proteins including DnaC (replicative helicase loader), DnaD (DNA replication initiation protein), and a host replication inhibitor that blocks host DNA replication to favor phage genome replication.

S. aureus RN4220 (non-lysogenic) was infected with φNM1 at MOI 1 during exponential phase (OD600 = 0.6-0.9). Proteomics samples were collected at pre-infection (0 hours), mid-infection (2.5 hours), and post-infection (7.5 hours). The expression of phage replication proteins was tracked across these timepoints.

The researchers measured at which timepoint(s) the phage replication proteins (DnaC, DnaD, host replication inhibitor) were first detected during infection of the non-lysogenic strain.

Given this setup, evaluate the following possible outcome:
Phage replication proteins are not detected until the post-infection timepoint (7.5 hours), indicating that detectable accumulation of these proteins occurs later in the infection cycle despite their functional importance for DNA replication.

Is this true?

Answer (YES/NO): YES